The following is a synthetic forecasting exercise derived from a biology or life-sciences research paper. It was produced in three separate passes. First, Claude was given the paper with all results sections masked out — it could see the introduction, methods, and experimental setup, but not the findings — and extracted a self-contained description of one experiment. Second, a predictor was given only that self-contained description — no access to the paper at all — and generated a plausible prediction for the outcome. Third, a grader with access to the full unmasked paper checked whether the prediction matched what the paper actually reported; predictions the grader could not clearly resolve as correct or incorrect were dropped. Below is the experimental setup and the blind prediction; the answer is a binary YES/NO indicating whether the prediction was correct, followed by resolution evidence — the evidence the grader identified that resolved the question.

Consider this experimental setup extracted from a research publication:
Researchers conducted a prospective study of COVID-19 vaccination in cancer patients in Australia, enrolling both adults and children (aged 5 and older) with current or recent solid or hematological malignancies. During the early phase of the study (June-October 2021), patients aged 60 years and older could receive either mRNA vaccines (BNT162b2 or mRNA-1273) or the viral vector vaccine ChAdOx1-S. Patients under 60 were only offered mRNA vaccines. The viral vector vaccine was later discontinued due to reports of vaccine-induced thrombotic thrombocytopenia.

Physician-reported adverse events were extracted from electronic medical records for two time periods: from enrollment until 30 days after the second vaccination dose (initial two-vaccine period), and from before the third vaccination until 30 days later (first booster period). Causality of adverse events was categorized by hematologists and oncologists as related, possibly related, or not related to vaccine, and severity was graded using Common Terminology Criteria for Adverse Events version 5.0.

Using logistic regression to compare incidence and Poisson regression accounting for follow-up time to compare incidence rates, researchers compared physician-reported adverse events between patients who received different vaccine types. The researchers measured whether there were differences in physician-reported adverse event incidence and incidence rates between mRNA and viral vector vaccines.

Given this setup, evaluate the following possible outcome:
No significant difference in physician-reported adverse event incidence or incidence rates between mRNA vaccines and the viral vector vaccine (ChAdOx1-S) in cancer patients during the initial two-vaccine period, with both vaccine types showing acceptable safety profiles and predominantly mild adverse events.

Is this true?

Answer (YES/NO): YES